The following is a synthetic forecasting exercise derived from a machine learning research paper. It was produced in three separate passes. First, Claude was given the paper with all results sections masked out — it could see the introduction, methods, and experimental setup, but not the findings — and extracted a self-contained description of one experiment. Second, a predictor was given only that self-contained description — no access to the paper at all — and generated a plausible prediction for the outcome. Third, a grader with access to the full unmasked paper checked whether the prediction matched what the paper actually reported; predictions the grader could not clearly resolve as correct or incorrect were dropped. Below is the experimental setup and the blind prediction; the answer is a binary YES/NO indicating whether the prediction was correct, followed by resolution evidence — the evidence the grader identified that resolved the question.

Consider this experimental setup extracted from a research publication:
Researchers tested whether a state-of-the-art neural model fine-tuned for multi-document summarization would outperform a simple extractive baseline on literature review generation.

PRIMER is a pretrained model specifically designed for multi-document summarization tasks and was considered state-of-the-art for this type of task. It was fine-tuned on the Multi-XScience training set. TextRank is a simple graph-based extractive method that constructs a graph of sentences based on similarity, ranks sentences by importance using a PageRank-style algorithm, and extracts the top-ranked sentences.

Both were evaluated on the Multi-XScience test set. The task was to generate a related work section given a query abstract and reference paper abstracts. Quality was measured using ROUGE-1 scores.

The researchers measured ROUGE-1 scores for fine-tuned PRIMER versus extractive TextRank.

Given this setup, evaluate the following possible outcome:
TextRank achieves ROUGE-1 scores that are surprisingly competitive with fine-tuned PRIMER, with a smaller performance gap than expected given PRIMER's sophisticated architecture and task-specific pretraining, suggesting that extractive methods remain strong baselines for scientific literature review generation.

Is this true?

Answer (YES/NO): NO